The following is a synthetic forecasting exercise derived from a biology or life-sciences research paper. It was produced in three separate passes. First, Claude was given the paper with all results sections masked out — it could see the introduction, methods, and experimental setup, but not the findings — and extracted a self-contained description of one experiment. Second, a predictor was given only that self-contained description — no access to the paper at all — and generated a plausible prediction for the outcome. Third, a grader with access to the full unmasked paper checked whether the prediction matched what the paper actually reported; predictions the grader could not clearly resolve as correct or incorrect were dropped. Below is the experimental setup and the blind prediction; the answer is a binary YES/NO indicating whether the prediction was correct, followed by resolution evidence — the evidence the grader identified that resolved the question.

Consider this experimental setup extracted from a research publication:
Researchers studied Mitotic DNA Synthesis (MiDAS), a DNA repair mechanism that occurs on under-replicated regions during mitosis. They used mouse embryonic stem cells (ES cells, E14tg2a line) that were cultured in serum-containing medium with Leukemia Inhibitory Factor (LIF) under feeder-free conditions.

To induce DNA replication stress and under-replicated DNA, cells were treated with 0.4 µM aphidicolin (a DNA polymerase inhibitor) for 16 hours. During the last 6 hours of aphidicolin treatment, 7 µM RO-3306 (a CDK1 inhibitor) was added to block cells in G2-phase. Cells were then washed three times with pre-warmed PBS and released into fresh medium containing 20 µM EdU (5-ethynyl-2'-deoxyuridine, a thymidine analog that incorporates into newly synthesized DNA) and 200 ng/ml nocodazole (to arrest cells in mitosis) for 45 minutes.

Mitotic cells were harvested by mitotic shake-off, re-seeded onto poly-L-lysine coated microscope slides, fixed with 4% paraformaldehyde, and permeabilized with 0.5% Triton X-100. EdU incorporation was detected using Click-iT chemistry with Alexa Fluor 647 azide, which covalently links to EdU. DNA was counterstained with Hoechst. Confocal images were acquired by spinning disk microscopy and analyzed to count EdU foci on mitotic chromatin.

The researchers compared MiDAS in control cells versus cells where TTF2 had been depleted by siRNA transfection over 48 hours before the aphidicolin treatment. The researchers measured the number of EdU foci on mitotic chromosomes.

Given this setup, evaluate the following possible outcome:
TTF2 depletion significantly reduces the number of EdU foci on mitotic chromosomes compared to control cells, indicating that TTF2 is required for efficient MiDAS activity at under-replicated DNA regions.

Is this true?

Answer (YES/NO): YES